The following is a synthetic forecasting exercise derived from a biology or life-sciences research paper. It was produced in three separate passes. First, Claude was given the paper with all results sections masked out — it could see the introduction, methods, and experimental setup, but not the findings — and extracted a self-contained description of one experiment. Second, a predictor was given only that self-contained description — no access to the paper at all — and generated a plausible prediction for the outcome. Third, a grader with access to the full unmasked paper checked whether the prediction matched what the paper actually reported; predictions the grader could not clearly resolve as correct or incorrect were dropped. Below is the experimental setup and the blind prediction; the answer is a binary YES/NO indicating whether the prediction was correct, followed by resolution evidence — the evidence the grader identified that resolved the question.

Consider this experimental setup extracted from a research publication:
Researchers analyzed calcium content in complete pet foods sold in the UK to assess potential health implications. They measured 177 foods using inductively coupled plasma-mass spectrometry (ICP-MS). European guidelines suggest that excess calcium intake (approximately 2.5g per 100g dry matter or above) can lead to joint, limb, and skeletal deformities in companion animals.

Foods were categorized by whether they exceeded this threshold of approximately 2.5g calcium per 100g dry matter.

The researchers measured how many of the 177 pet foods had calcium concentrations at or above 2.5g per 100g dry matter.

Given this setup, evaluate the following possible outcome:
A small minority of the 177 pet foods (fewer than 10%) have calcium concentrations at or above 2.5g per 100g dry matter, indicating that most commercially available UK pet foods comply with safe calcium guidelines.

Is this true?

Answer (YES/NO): NO